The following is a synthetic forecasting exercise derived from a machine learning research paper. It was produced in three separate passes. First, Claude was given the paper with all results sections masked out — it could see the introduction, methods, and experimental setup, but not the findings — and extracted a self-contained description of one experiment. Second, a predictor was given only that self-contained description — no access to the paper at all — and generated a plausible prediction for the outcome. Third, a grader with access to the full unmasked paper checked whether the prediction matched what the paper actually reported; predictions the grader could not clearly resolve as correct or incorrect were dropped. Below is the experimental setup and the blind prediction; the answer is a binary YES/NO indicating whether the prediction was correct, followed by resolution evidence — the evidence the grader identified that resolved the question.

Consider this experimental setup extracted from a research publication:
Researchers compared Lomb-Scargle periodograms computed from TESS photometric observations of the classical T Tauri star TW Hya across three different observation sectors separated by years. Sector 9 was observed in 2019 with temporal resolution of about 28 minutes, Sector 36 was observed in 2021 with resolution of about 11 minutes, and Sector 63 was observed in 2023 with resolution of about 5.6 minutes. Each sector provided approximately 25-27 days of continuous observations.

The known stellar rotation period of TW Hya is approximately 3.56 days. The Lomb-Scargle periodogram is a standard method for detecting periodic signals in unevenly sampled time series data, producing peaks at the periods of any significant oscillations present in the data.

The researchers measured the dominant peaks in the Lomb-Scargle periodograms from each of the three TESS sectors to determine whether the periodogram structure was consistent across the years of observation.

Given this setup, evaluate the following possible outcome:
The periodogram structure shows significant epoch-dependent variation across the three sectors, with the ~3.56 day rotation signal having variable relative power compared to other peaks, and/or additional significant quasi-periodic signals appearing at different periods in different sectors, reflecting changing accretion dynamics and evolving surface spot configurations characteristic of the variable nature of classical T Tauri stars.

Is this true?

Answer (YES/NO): YES